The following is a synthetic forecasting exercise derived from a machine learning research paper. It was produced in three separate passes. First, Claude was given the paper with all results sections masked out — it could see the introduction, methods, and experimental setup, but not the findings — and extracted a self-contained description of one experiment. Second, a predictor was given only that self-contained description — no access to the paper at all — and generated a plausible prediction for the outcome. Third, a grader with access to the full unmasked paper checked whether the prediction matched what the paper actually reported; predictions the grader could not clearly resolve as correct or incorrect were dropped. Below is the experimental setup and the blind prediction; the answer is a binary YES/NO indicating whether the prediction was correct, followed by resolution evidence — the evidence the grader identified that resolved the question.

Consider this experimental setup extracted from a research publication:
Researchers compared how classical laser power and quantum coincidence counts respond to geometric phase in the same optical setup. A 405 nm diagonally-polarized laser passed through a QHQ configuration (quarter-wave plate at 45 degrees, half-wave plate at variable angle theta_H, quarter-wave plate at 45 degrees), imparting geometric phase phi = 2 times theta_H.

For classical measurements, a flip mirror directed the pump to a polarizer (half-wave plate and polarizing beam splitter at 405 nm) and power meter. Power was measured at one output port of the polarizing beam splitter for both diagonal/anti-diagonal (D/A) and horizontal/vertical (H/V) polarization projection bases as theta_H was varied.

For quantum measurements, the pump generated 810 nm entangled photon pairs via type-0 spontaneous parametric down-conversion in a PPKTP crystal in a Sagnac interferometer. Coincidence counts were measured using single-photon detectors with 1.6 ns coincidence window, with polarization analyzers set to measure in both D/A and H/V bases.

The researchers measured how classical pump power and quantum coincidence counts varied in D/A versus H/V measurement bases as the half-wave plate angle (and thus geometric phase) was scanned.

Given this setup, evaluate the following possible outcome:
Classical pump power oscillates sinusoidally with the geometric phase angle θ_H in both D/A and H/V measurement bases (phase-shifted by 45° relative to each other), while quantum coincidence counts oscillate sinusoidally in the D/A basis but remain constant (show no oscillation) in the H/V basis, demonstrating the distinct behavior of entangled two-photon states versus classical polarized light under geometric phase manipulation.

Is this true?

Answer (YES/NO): NO